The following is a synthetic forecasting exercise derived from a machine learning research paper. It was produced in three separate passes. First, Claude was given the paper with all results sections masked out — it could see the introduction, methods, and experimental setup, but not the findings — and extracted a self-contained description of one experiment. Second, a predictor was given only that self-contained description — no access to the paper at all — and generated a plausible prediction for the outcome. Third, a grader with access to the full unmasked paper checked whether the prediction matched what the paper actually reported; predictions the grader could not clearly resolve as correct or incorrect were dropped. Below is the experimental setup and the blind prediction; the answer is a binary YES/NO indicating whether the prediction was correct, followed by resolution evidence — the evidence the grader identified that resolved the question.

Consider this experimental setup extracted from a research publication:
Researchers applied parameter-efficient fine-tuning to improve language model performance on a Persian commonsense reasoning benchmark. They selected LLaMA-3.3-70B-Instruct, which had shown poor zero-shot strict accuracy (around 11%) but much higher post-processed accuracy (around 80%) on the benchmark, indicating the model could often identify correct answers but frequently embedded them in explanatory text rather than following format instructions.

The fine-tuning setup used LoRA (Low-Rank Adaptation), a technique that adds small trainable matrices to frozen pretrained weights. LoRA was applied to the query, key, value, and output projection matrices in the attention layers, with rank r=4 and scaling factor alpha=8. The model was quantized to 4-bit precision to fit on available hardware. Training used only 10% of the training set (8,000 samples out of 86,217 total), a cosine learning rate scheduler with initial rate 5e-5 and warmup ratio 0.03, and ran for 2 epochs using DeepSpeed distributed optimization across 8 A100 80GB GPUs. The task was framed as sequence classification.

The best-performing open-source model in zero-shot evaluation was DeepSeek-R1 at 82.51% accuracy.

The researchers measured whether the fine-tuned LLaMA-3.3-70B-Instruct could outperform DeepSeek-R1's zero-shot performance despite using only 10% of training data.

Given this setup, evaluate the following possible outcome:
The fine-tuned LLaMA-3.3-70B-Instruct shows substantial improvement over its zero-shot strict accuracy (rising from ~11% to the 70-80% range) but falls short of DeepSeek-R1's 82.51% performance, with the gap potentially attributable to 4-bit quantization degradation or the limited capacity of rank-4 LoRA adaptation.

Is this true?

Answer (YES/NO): NO